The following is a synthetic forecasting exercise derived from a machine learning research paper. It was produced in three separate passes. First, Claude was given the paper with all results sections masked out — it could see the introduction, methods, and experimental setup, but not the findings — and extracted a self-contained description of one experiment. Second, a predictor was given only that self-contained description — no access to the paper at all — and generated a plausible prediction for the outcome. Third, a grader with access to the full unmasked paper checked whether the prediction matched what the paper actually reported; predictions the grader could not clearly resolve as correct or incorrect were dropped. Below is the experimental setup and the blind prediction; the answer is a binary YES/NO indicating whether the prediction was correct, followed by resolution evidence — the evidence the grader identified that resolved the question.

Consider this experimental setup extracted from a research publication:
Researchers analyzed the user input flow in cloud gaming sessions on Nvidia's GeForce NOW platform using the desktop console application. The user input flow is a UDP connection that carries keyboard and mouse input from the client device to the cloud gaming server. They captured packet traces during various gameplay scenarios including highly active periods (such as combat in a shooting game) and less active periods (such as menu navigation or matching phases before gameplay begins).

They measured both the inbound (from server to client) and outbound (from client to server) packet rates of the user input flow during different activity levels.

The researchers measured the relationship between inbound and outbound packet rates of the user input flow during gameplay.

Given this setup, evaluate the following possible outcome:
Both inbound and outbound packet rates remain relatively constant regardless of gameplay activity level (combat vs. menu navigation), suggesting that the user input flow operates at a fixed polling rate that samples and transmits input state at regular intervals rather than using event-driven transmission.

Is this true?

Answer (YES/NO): NO